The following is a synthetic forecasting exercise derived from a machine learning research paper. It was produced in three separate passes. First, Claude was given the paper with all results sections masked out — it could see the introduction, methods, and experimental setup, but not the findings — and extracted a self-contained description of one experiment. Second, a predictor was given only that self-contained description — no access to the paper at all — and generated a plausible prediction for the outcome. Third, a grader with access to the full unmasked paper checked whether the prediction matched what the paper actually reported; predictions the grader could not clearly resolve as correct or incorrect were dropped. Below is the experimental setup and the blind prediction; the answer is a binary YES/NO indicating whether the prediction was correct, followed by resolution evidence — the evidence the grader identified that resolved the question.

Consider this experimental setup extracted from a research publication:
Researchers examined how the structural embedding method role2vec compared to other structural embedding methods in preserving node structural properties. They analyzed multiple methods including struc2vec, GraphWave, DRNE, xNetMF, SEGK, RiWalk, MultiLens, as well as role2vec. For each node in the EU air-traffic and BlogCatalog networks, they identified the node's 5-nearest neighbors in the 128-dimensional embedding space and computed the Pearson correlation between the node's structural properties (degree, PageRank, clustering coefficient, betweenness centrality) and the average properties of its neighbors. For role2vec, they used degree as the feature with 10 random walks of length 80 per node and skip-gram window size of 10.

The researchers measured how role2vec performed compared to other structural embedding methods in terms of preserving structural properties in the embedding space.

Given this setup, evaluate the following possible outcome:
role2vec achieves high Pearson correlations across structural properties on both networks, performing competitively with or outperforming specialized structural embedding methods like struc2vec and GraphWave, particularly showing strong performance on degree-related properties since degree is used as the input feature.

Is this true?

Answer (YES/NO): NO